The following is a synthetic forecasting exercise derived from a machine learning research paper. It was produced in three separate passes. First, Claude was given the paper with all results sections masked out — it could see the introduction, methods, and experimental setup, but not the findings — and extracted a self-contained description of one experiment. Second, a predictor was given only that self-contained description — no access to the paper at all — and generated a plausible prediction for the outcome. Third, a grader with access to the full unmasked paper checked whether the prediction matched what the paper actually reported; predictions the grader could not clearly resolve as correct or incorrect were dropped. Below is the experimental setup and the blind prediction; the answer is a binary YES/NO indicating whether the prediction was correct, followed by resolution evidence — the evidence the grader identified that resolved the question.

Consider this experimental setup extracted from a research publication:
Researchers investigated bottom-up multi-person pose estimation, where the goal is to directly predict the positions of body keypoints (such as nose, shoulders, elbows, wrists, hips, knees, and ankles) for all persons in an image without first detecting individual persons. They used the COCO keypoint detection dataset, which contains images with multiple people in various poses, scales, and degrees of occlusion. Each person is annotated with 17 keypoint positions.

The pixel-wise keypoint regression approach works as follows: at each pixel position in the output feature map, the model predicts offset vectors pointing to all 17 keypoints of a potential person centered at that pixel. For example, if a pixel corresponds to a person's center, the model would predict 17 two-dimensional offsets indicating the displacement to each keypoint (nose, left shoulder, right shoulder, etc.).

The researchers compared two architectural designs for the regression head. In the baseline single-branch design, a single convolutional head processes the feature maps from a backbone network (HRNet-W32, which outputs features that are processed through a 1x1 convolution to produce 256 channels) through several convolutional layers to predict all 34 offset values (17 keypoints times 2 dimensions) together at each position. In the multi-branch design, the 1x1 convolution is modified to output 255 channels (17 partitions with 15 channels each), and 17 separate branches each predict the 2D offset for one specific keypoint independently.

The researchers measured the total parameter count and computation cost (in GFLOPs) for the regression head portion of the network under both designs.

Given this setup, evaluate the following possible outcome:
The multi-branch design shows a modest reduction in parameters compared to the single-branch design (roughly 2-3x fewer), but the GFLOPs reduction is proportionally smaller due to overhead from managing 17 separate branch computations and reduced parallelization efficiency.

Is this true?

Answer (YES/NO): NO